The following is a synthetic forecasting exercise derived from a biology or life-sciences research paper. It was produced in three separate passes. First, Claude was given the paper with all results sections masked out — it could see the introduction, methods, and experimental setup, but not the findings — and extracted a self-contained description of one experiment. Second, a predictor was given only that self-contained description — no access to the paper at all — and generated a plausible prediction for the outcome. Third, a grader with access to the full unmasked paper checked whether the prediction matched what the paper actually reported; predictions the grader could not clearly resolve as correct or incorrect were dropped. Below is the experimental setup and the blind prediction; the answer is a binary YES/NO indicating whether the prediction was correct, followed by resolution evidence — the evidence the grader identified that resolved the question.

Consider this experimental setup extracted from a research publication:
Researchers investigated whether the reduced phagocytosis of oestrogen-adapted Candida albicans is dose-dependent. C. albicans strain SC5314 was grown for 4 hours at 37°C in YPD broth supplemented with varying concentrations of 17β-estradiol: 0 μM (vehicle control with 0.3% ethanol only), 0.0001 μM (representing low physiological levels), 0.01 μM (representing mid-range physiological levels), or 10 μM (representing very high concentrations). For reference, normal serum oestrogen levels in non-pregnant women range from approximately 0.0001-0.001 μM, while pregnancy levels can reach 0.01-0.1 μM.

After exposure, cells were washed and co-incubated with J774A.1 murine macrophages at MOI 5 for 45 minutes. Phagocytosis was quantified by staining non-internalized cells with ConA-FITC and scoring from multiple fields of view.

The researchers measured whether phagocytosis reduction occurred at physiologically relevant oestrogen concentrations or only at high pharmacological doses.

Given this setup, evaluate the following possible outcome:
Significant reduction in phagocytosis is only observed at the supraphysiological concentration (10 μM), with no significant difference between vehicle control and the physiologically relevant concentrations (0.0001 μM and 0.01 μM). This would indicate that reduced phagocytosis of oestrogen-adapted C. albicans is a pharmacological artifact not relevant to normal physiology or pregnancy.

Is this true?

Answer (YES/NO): NO